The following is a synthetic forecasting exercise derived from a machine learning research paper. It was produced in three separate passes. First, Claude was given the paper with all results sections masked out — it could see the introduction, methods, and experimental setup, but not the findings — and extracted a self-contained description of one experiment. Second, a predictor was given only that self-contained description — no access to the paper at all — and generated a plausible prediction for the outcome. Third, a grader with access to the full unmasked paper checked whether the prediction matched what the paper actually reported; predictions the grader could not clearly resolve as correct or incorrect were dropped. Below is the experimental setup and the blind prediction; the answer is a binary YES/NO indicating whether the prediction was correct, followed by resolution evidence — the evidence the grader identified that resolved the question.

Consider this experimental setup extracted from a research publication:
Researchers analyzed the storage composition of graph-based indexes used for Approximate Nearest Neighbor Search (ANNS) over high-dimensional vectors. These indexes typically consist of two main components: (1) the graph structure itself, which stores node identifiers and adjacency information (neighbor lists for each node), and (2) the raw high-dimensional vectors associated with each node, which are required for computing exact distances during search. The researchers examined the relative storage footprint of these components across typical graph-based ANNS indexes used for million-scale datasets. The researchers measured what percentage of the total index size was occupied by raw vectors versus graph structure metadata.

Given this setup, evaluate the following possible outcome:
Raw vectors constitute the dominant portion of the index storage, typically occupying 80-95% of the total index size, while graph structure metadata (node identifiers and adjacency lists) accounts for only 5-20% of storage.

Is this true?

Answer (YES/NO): YES